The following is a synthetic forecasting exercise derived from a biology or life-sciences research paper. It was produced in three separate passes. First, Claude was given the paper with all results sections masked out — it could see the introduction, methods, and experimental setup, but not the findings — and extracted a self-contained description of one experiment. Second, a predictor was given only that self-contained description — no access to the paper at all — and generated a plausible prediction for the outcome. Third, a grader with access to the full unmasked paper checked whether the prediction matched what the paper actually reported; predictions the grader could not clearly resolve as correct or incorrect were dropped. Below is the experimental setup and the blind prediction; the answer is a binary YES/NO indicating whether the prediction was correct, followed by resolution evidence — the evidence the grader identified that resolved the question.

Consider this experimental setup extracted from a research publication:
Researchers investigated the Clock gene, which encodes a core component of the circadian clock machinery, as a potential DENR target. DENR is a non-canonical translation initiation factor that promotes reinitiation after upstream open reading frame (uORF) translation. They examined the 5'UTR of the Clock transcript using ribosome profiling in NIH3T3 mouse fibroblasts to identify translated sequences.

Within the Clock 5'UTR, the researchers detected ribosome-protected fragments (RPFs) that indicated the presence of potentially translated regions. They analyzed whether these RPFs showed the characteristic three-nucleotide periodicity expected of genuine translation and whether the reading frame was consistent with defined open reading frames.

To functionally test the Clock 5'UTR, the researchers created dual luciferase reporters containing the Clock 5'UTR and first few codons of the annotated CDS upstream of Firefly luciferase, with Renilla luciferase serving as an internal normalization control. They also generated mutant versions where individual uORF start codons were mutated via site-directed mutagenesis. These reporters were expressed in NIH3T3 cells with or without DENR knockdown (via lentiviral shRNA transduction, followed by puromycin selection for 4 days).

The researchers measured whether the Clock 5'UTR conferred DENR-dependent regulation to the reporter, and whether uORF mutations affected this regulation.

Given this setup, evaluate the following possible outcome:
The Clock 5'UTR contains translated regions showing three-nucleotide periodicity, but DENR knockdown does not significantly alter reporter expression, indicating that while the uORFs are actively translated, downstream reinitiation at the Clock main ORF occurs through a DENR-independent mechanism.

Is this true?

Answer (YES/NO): NO